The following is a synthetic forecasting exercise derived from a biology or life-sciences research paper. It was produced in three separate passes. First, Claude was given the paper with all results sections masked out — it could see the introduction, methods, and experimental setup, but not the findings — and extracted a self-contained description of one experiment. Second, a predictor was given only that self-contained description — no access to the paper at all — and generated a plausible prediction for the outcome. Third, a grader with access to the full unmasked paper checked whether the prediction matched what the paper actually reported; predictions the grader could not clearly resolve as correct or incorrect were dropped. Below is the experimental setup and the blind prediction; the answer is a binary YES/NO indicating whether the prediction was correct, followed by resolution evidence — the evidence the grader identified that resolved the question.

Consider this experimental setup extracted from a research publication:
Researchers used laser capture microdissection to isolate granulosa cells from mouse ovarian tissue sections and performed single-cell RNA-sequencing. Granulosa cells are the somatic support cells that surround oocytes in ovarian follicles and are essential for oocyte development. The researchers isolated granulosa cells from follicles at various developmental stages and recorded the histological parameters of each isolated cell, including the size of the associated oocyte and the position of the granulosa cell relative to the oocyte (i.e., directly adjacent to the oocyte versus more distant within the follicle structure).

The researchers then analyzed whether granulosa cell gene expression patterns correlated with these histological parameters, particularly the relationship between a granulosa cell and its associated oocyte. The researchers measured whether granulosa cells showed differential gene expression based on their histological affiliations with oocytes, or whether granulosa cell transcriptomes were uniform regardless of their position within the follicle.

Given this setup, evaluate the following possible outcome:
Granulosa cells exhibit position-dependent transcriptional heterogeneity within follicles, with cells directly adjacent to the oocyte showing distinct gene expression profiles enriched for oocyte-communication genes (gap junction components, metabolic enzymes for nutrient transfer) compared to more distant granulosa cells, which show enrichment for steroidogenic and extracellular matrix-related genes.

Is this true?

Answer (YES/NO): NO